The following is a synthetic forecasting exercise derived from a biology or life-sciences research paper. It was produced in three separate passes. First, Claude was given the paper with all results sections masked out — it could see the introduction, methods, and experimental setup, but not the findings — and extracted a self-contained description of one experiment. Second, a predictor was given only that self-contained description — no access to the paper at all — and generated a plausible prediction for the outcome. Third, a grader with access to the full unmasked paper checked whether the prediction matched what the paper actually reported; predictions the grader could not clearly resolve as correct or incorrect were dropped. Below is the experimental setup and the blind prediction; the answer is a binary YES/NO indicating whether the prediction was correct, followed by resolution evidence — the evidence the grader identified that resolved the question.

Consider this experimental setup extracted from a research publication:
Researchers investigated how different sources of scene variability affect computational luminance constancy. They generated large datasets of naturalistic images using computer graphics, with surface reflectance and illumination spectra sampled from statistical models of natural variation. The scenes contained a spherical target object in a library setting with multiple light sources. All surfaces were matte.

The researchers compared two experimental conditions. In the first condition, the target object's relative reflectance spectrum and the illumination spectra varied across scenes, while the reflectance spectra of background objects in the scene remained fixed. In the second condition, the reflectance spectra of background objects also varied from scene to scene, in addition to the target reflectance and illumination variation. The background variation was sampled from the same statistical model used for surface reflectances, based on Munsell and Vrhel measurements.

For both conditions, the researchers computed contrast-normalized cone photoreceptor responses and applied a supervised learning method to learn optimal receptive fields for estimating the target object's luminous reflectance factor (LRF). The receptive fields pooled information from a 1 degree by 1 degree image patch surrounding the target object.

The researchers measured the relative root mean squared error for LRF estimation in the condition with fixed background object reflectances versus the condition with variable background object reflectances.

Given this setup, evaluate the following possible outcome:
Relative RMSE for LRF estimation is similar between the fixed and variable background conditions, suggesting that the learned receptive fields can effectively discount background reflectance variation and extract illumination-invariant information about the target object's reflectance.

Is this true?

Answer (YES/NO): NO